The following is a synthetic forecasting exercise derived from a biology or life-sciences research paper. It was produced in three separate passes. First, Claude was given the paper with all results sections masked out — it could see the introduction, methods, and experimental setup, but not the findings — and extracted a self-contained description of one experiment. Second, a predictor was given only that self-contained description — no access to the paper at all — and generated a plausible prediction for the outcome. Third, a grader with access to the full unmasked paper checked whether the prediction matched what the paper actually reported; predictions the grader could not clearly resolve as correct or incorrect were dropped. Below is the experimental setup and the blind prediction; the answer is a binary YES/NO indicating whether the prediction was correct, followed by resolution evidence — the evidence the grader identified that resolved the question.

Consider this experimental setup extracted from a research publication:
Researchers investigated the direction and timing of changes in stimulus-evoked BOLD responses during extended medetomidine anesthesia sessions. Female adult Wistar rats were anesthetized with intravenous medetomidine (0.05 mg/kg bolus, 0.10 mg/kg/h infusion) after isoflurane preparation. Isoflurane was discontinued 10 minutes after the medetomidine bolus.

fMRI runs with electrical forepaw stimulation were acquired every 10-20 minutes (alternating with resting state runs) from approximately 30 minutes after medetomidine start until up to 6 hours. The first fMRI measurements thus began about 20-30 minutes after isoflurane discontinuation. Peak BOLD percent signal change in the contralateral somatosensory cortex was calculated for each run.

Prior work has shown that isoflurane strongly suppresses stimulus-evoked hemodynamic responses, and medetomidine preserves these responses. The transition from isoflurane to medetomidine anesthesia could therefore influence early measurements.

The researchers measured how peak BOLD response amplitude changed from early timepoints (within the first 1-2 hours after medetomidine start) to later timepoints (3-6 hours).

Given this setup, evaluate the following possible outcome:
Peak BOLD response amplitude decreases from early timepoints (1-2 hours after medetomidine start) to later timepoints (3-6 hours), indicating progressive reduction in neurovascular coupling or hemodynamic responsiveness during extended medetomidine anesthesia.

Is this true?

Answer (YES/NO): NO